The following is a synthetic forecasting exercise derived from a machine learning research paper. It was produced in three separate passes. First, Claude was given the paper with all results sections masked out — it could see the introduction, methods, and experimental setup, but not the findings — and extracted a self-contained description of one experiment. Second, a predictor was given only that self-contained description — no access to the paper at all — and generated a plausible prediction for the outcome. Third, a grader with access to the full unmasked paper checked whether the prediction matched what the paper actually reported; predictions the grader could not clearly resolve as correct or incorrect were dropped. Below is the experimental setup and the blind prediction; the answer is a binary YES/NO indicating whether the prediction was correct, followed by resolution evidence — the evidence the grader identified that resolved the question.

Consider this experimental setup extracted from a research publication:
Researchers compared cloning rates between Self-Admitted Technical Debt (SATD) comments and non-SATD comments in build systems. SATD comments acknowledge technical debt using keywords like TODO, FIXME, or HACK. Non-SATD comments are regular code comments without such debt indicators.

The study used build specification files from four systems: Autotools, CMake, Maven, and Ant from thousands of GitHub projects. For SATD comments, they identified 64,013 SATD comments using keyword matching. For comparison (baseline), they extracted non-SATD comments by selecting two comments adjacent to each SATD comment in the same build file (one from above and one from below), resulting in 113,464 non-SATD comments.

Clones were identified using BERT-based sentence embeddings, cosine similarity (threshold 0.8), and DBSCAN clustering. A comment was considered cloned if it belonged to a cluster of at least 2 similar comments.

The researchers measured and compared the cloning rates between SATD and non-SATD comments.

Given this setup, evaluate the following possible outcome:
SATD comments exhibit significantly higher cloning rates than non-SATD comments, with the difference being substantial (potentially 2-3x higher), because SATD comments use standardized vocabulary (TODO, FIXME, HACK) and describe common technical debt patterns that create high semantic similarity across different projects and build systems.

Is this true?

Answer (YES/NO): NO